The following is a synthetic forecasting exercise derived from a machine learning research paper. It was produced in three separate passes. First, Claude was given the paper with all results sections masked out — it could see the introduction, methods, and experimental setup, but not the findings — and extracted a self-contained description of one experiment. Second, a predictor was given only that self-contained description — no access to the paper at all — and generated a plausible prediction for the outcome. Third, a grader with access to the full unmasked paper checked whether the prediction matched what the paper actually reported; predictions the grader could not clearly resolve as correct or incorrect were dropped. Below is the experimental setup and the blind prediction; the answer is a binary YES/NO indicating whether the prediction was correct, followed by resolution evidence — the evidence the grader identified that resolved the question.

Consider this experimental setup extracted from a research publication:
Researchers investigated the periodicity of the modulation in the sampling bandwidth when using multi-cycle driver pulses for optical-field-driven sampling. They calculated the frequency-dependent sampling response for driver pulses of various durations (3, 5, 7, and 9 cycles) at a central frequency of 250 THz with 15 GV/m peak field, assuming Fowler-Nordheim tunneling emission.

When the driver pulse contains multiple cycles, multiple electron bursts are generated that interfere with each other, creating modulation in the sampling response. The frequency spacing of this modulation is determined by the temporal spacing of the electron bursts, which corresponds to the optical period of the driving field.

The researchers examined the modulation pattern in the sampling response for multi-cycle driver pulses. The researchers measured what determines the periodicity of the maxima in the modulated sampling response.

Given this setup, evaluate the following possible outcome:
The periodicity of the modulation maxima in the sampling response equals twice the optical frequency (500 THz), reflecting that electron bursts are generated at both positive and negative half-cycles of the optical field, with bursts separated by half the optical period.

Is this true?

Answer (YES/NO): NO